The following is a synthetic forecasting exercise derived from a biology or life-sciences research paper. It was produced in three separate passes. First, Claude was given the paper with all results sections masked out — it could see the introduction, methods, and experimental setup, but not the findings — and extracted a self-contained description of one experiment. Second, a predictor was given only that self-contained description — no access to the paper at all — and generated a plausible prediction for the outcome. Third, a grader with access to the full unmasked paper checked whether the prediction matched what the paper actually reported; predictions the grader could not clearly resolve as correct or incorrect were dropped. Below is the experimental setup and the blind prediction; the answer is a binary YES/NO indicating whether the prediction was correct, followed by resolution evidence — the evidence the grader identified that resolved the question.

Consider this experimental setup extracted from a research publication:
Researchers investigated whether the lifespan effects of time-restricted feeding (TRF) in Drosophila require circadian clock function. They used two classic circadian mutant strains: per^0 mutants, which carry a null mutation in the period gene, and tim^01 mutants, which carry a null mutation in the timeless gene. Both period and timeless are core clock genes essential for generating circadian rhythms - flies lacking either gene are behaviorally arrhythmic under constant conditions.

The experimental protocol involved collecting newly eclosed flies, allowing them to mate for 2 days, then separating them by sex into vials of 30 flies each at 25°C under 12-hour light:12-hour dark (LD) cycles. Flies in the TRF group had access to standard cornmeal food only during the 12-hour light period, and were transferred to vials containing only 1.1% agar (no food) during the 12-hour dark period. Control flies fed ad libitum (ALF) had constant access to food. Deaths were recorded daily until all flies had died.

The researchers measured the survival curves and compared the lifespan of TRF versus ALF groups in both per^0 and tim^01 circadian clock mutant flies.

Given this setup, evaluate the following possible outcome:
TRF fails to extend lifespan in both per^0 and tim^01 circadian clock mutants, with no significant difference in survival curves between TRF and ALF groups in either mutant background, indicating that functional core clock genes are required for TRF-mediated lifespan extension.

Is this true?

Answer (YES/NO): YES